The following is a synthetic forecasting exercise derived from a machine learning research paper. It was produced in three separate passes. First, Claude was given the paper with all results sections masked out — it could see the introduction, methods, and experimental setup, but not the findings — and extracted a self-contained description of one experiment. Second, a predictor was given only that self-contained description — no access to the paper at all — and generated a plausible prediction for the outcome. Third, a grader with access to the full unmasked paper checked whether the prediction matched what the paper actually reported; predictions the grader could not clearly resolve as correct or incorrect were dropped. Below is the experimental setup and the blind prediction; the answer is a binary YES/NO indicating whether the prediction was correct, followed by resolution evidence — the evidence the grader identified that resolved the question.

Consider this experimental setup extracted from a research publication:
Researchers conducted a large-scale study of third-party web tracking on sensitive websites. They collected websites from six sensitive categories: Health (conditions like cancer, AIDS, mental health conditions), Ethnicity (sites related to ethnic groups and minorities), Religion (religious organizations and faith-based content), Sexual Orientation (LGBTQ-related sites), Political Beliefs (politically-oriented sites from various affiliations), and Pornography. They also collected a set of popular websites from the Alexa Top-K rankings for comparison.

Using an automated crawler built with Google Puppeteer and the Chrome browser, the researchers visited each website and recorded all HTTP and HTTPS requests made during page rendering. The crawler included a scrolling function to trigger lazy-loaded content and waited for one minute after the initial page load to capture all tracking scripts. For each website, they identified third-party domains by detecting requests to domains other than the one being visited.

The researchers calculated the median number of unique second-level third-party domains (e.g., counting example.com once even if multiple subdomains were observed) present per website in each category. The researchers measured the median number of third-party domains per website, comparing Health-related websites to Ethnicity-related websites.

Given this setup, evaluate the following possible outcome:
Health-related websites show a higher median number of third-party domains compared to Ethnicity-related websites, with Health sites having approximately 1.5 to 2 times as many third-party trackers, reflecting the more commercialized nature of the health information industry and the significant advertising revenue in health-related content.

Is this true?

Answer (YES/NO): YES